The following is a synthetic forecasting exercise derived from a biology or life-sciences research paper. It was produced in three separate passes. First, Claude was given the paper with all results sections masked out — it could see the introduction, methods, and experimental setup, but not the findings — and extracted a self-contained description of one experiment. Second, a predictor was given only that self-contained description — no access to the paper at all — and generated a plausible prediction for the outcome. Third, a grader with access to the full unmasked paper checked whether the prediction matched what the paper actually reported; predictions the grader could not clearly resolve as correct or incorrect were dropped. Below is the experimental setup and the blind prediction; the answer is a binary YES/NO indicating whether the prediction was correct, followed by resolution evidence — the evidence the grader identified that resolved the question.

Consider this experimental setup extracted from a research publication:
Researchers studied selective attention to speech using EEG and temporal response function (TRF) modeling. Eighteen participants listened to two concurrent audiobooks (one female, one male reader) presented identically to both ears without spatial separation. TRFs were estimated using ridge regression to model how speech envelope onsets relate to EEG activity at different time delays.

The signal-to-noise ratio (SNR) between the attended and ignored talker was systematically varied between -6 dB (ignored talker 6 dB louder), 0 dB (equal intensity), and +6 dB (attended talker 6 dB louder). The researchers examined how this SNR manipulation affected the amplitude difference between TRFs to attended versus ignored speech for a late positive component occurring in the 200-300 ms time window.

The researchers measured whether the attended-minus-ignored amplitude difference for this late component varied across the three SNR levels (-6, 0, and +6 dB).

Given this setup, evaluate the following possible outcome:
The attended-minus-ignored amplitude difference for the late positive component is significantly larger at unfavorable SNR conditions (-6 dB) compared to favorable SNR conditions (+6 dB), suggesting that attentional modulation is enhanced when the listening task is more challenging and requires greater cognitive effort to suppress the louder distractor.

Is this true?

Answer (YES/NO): NO